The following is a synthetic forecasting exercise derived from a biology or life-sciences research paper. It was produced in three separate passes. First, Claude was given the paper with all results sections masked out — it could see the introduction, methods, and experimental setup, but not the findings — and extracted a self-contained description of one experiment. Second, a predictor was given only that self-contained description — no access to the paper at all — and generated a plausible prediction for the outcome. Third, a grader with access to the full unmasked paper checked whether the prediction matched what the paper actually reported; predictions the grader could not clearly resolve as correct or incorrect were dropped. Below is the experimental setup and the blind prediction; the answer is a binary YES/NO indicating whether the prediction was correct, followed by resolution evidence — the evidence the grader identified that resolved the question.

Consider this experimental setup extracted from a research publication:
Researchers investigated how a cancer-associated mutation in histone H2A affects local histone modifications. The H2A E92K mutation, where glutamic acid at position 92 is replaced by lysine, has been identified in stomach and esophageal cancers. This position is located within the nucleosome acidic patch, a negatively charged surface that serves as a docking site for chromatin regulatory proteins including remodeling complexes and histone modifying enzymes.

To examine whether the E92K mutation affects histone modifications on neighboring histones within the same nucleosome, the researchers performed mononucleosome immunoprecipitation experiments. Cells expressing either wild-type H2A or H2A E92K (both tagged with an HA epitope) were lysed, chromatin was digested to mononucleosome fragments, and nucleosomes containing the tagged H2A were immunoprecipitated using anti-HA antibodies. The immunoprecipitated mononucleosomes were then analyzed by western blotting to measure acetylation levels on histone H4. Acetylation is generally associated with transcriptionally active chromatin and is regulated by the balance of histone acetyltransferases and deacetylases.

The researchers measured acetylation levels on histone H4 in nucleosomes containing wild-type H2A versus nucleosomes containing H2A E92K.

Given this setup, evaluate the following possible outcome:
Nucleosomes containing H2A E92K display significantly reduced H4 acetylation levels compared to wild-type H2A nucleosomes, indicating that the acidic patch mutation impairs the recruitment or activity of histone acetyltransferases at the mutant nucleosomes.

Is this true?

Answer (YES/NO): NO